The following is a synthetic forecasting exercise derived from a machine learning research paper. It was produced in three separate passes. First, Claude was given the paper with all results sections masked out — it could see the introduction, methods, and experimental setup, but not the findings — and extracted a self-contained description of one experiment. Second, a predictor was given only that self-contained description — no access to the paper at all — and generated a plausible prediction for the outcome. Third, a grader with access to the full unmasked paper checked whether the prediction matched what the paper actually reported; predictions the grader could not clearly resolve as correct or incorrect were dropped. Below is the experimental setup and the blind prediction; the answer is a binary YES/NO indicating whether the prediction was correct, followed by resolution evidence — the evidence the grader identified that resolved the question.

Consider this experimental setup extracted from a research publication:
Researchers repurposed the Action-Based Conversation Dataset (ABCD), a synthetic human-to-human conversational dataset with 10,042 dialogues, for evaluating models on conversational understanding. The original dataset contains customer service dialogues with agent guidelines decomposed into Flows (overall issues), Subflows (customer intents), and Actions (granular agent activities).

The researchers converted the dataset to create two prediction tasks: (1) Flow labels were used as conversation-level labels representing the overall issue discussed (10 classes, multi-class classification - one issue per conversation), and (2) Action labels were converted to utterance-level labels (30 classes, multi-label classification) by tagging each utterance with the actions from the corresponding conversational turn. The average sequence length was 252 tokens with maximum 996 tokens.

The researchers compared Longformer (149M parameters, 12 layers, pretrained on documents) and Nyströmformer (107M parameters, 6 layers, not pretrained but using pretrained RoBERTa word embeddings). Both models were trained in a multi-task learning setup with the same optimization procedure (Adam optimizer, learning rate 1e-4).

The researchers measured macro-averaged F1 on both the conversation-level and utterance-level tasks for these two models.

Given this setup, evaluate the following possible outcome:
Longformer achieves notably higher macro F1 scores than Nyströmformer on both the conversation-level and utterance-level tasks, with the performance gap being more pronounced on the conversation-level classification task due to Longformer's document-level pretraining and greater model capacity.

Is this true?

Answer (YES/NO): NO